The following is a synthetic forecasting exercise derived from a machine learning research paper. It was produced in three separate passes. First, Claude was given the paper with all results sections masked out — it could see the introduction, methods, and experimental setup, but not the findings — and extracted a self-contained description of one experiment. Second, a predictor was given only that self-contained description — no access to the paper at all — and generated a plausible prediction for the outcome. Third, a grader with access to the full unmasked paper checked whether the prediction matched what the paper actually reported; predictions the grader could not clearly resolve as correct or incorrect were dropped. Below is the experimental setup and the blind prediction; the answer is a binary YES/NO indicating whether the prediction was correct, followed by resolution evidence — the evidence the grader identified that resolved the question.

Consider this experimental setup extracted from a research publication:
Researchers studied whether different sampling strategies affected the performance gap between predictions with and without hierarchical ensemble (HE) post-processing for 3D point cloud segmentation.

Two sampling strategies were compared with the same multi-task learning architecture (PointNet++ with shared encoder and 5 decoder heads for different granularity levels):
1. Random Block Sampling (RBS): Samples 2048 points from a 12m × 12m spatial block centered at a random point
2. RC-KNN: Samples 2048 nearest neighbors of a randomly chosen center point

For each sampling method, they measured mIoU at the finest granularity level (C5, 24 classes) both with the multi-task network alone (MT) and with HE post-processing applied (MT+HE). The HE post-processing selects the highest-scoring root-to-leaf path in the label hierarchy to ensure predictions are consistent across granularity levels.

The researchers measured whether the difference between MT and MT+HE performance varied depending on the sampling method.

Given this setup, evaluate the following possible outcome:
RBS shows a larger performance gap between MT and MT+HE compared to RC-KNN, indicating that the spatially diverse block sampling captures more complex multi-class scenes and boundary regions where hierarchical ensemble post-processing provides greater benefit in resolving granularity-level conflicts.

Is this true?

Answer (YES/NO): NO